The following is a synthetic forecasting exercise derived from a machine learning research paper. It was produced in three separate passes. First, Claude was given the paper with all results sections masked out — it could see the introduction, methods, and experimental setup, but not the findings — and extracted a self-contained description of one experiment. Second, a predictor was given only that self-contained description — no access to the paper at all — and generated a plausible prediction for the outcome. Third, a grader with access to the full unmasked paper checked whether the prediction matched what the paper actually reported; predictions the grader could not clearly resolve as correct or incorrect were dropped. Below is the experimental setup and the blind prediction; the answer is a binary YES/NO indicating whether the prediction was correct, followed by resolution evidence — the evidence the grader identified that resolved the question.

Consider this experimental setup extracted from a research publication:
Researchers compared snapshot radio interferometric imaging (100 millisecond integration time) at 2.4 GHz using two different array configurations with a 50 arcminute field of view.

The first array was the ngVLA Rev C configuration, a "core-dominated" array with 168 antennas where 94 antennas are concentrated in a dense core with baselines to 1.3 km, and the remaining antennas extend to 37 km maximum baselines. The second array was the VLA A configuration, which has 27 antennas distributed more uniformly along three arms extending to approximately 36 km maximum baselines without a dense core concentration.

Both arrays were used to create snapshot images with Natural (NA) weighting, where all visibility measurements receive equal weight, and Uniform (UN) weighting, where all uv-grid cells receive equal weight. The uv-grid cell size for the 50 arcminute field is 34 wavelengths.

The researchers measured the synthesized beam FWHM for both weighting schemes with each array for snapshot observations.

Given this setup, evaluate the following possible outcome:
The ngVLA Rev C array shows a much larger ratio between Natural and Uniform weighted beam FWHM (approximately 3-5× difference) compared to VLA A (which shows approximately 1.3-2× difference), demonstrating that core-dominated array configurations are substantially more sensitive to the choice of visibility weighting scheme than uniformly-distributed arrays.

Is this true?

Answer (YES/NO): NO